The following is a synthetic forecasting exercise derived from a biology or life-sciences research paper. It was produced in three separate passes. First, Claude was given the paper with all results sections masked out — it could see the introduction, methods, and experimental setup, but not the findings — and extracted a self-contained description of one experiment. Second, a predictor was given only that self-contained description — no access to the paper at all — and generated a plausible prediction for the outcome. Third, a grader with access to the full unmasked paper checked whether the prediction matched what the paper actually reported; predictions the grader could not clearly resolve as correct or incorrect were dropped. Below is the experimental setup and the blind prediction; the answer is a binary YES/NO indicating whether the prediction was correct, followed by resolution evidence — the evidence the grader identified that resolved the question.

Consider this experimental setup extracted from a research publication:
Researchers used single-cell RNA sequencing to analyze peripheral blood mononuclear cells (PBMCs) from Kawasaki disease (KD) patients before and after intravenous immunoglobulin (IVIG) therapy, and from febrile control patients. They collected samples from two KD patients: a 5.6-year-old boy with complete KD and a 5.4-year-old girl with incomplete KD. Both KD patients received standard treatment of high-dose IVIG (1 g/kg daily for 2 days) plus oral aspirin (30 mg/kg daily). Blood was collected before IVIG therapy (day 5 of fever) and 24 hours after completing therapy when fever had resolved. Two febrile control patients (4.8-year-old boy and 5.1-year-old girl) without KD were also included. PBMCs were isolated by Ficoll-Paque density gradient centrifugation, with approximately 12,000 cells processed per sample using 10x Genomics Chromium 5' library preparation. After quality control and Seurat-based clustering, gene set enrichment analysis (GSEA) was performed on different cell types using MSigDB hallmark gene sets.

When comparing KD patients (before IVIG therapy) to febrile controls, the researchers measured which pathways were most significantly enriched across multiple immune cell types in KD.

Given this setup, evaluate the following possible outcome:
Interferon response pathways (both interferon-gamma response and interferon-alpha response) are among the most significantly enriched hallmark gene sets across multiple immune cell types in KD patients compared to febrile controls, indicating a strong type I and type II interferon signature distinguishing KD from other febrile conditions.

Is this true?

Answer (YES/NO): NO